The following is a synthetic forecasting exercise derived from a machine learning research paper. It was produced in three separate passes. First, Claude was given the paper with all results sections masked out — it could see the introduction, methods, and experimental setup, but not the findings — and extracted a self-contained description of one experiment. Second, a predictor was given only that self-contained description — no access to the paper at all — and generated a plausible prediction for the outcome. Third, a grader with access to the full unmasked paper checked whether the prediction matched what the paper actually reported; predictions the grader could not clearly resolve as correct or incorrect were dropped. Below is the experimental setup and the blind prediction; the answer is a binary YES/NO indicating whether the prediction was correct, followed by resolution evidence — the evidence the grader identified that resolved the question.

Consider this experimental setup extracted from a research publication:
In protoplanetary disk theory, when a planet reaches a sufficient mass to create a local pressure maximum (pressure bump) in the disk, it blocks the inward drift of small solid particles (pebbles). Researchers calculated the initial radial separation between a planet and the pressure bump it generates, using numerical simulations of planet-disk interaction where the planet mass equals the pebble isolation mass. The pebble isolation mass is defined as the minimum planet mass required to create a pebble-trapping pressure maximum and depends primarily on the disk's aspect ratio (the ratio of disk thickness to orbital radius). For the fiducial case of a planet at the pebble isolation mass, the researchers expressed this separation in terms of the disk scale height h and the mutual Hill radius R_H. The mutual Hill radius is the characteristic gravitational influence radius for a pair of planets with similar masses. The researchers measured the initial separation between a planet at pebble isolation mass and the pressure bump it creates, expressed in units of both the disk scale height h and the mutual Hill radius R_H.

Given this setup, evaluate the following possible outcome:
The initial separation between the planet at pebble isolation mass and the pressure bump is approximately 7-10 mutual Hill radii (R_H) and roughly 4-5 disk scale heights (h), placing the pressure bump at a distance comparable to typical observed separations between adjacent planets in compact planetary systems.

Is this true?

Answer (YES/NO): NO